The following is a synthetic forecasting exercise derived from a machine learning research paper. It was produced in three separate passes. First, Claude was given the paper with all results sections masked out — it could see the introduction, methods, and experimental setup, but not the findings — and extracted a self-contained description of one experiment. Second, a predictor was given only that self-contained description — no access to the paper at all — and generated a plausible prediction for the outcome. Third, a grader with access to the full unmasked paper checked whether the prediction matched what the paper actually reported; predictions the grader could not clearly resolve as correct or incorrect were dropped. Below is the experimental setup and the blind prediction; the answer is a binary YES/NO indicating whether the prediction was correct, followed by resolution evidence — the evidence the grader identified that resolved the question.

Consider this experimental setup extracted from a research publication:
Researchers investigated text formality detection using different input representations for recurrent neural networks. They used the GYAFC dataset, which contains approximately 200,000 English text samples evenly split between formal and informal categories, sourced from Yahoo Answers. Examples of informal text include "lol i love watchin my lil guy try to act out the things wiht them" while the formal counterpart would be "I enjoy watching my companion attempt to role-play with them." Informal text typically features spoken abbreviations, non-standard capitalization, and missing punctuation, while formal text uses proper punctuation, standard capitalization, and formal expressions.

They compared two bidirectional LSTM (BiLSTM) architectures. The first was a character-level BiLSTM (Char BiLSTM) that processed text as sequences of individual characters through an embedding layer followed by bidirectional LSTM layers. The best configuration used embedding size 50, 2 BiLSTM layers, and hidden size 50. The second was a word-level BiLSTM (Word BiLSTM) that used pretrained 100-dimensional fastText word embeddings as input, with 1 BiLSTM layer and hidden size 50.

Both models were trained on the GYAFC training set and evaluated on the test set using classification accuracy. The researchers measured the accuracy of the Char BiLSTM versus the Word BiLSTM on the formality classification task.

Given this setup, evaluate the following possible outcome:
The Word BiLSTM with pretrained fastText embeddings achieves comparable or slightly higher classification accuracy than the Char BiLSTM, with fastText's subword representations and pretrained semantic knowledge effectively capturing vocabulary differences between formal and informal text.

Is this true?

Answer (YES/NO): NO